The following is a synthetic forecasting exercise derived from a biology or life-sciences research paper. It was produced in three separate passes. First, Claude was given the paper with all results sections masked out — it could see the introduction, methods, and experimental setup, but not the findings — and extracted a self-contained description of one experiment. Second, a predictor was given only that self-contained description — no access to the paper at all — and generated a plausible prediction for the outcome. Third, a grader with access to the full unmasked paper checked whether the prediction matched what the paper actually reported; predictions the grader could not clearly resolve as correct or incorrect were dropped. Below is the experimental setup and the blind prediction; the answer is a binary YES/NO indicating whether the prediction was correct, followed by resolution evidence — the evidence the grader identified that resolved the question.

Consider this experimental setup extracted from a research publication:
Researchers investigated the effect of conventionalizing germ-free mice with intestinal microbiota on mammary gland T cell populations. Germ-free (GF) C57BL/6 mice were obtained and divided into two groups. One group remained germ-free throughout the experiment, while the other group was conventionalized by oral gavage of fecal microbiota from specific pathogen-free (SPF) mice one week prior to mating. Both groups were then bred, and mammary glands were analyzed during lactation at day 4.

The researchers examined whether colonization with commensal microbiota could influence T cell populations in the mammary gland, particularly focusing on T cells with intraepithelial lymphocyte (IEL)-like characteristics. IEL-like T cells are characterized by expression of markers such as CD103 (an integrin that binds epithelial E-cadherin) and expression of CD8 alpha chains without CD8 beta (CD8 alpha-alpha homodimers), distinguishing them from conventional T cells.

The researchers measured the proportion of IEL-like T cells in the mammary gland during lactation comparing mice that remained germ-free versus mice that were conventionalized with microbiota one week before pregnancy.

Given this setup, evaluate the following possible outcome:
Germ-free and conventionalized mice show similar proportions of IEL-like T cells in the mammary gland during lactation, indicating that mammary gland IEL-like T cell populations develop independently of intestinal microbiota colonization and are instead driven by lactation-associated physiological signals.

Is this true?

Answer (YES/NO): NO